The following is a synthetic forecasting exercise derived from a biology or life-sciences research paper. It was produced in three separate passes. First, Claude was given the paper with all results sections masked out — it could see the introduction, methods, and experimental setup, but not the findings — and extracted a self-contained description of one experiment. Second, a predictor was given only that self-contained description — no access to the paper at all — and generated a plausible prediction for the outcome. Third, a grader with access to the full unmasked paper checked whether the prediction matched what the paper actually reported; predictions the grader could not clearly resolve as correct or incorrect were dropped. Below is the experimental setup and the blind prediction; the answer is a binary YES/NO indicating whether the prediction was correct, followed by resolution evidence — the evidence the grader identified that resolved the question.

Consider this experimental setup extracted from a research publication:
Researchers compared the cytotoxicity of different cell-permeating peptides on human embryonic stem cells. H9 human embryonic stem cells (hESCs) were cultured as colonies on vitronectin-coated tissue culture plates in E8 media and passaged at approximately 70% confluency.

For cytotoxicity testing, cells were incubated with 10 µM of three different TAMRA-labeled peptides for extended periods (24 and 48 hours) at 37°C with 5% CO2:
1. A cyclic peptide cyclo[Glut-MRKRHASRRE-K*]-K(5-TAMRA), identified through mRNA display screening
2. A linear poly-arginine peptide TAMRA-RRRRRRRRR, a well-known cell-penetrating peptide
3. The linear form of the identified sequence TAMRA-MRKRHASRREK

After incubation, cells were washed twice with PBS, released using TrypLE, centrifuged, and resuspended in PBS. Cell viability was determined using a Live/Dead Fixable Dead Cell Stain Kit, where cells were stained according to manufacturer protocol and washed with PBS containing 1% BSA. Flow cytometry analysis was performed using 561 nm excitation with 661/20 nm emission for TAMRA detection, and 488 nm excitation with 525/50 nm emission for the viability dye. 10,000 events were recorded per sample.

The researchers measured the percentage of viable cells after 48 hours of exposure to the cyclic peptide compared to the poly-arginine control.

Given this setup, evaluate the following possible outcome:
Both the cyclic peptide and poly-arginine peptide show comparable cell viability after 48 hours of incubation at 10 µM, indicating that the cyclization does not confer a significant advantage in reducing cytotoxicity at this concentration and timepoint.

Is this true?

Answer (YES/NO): YES